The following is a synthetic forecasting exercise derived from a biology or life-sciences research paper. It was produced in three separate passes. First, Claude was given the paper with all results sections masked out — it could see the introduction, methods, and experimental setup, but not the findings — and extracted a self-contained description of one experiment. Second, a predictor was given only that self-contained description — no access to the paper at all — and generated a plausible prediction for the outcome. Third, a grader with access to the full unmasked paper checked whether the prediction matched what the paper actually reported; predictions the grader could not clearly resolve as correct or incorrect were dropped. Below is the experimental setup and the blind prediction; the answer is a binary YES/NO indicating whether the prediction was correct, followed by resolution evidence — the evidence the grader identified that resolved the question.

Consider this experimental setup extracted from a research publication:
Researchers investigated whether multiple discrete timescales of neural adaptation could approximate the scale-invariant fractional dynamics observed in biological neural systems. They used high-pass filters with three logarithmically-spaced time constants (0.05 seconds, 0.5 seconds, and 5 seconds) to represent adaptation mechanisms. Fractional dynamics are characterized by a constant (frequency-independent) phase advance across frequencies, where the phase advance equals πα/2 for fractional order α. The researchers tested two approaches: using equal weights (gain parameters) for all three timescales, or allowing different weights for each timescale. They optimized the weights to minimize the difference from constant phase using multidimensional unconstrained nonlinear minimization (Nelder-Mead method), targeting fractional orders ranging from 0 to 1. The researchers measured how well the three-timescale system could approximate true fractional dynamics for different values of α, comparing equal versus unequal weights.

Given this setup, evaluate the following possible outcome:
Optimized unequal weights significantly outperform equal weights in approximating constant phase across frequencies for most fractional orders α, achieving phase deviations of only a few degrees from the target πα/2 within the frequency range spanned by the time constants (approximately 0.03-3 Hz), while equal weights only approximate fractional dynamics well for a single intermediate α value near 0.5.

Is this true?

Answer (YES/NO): NO